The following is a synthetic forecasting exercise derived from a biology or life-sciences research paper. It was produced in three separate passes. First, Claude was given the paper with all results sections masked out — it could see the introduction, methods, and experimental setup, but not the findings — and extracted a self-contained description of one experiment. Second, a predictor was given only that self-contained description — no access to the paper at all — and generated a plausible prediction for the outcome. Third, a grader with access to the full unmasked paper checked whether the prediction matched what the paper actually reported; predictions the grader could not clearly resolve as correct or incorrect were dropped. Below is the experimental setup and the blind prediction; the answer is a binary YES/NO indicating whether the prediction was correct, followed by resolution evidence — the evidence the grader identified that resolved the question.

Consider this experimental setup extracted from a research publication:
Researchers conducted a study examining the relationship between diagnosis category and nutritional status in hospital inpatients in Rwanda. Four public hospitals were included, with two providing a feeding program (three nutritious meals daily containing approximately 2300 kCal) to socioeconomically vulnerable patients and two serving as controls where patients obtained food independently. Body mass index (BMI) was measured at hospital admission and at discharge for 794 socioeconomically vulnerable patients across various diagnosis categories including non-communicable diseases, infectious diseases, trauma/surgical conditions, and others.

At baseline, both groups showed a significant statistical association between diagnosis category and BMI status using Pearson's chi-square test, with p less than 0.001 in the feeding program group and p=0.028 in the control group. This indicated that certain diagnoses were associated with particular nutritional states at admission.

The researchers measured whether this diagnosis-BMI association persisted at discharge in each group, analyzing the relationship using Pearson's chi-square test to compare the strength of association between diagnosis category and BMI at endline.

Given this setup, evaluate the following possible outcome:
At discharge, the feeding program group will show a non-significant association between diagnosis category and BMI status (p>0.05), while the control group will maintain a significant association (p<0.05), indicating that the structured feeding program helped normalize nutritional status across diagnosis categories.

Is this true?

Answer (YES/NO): NO